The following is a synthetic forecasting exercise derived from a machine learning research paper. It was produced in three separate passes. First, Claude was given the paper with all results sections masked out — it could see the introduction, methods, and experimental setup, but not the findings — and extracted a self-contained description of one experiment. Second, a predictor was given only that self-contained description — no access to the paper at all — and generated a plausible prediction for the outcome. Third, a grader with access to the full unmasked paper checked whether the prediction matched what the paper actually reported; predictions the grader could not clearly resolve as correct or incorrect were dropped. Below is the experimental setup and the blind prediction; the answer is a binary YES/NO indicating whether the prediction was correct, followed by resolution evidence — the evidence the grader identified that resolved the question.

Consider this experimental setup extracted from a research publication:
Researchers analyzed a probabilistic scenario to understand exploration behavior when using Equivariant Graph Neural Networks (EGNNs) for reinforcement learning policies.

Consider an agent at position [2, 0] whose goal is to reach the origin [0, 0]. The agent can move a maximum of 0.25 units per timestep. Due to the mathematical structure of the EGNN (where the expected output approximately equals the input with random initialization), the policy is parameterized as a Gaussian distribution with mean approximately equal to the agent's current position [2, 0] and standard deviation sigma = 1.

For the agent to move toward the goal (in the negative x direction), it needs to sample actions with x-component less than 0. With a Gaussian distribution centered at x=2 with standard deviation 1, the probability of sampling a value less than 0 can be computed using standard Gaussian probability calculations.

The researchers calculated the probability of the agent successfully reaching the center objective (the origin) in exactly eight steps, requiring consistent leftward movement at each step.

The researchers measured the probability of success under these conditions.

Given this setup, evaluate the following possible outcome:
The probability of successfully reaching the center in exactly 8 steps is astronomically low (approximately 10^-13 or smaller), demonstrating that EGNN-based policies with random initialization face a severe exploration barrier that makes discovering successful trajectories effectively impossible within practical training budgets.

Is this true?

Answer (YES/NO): NO